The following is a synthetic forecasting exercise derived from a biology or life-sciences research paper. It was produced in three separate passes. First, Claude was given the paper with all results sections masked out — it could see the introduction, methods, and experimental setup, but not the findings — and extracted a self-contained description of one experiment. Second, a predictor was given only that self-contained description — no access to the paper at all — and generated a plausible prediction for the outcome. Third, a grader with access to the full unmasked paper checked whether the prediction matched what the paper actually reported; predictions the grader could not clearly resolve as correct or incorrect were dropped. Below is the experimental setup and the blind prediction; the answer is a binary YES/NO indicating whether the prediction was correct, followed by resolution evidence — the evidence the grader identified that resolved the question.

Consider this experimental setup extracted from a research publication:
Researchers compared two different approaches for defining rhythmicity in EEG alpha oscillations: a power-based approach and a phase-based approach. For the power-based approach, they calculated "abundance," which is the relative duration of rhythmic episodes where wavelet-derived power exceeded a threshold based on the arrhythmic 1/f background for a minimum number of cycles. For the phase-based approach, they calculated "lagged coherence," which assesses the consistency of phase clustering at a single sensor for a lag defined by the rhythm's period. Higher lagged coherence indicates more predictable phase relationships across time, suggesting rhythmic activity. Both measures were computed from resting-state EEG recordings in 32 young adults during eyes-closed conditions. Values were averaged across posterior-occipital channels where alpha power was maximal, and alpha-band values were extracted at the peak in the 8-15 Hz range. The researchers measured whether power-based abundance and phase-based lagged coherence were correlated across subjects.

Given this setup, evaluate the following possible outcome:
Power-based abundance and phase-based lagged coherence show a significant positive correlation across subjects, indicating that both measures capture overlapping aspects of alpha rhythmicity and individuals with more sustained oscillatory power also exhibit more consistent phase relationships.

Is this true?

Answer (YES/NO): YES